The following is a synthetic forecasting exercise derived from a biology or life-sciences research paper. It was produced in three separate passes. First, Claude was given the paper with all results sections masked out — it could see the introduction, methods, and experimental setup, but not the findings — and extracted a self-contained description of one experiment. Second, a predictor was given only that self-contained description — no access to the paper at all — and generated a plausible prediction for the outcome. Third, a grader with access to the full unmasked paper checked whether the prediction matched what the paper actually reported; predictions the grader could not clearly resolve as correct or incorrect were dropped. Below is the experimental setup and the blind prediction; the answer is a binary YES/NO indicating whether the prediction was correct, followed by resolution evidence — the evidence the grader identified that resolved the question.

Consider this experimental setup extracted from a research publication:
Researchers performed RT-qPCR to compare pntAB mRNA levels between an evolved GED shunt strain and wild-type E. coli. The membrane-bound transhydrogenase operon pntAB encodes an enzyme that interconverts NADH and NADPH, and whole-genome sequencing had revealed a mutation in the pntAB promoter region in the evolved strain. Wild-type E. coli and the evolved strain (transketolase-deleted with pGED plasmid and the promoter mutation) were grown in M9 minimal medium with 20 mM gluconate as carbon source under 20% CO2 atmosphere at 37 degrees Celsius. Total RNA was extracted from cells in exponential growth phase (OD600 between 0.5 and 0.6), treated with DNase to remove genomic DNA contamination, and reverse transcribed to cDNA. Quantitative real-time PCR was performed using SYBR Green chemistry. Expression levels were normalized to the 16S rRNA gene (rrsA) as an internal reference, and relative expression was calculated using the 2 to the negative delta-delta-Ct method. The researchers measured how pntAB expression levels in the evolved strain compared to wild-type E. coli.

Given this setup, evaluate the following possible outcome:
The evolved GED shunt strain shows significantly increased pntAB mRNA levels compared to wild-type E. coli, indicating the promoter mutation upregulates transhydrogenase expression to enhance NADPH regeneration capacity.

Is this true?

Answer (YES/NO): YES